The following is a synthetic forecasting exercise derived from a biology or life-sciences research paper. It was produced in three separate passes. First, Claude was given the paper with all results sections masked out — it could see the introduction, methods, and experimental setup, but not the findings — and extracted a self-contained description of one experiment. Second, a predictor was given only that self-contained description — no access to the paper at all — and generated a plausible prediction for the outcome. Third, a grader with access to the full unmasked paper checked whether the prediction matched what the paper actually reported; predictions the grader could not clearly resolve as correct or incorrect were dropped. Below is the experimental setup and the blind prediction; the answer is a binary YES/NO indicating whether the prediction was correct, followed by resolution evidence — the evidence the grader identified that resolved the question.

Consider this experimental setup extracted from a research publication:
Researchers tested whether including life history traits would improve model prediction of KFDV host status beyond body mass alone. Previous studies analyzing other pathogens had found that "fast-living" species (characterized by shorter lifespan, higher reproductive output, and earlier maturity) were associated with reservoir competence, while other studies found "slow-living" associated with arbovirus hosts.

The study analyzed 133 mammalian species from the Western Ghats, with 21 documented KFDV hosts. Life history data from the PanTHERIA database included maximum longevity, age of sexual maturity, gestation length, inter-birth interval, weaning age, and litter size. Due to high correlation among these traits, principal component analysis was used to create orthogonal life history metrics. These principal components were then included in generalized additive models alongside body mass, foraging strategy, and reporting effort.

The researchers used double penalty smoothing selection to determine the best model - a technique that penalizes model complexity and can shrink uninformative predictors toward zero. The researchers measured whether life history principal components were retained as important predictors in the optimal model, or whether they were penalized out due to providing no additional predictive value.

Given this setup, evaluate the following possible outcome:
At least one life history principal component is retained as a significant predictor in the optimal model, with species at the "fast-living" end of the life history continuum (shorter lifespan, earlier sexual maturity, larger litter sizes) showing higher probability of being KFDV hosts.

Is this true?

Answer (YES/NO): NO